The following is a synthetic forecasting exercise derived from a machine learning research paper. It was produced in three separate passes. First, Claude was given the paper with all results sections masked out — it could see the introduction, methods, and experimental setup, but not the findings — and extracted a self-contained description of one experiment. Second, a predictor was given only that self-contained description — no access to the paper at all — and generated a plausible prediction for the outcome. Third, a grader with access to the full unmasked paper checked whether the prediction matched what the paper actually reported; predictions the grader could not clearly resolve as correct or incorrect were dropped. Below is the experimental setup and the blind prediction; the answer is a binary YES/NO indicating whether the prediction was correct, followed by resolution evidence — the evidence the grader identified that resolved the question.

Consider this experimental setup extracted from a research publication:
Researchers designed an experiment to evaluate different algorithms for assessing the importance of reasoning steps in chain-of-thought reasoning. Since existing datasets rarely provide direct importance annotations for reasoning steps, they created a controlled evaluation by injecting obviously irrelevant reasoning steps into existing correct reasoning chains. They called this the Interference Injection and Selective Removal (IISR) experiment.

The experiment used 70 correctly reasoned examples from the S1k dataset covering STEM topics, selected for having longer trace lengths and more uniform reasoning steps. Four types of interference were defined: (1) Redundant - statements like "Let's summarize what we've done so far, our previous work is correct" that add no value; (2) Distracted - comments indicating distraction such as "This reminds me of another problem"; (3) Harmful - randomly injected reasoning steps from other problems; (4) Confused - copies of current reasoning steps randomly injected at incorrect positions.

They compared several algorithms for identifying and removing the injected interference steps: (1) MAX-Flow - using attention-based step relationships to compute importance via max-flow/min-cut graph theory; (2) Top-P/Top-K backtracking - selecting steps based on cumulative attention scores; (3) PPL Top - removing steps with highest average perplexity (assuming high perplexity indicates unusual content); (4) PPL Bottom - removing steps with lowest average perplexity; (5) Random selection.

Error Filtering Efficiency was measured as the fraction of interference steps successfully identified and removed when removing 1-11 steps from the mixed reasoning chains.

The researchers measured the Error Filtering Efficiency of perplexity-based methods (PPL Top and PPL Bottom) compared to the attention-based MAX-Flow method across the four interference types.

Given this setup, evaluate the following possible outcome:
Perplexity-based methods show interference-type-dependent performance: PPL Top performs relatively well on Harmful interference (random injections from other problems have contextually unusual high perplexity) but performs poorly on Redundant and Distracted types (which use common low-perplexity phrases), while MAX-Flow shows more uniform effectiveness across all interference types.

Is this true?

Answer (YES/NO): NO